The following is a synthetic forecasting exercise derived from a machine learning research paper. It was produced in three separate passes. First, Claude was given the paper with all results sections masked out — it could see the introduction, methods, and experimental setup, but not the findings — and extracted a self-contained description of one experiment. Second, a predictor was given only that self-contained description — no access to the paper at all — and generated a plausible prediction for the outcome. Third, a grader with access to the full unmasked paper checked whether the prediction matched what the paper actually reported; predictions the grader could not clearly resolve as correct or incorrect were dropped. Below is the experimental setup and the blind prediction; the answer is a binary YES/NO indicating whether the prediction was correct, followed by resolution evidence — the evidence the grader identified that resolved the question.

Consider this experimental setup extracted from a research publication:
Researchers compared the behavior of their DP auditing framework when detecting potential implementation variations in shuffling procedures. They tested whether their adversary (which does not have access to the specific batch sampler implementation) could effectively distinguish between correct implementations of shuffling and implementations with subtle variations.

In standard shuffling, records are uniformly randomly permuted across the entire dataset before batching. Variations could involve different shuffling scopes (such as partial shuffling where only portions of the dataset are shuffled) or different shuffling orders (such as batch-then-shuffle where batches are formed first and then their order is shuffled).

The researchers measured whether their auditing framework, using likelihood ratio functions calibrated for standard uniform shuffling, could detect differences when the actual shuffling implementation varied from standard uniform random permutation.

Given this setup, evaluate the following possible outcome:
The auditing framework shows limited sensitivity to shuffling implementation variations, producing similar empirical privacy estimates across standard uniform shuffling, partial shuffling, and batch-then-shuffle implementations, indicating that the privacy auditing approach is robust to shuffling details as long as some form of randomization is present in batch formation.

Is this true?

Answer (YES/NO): NO